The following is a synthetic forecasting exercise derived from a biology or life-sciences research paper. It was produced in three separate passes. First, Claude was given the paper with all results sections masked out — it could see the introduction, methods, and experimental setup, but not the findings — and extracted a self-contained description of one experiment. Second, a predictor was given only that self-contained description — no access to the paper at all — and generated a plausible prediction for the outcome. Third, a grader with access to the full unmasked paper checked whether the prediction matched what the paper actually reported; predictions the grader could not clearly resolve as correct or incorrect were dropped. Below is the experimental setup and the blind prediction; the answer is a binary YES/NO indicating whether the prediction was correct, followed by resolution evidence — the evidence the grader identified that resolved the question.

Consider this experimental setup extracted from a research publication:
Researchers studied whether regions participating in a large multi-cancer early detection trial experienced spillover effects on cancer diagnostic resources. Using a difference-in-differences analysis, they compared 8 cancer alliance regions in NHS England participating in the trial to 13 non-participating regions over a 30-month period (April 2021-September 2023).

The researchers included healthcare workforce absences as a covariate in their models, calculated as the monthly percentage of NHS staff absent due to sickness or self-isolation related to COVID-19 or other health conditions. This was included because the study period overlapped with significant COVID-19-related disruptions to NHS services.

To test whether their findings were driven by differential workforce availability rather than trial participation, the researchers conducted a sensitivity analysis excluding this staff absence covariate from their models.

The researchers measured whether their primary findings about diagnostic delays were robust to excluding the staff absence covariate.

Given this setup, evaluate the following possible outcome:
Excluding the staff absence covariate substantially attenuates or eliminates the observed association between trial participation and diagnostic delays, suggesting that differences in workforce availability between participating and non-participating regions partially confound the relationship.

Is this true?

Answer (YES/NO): NO